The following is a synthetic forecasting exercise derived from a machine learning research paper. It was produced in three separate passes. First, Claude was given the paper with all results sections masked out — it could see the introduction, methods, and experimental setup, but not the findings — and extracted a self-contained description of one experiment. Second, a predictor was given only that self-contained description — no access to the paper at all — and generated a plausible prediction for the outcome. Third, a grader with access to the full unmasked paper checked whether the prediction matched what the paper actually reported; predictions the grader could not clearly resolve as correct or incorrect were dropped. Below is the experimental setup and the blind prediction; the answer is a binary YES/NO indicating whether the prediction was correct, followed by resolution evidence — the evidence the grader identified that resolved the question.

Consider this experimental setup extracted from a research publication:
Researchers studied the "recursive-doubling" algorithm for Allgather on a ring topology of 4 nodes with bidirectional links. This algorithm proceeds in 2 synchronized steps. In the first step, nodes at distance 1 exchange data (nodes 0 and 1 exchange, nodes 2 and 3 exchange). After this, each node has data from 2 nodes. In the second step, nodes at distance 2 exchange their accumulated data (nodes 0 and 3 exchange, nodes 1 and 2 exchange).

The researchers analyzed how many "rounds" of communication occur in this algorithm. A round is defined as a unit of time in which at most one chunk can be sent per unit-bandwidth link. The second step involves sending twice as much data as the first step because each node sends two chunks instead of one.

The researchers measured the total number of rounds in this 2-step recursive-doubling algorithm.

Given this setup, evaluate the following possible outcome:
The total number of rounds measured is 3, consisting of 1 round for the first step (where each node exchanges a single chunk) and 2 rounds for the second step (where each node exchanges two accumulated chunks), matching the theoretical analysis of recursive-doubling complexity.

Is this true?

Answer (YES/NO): YES